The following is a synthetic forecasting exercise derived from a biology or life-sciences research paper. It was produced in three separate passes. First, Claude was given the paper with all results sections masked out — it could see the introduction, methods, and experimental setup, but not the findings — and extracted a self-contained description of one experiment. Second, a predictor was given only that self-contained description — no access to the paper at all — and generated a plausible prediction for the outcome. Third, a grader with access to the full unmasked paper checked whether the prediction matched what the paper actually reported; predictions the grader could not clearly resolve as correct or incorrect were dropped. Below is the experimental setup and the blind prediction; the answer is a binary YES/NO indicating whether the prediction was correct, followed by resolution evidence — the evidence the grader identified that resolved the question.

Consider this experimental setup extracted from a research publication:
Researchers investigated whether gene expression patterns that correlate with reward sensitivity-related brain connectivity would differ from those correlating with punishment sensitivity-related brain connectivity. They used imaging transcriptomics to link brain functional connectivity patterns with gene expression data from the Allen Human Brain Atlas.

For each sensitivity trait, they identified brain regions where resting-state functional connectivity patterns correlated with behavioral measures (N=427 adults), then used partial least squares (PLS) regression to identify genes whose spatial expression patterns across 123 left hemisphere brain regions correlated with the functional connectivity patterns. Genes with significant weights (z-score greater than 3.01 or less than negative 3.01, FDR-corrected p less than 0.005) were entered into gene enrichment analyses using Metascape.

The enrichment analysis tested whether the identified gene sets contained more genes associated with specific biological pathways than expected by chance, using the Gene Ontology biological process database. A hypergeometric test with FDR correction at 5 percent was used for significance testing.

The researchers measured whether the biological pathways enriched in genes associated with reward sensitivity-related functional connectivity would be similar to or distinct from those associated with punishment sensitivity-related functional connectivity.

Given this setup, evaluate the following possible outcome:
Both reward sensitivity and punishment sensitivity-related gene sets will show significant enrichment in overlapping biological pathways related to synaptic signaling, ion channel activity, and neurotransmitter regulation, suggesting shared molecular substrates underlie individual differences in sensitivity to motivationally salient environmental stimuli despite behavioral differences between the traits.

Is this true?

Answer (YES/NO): NO